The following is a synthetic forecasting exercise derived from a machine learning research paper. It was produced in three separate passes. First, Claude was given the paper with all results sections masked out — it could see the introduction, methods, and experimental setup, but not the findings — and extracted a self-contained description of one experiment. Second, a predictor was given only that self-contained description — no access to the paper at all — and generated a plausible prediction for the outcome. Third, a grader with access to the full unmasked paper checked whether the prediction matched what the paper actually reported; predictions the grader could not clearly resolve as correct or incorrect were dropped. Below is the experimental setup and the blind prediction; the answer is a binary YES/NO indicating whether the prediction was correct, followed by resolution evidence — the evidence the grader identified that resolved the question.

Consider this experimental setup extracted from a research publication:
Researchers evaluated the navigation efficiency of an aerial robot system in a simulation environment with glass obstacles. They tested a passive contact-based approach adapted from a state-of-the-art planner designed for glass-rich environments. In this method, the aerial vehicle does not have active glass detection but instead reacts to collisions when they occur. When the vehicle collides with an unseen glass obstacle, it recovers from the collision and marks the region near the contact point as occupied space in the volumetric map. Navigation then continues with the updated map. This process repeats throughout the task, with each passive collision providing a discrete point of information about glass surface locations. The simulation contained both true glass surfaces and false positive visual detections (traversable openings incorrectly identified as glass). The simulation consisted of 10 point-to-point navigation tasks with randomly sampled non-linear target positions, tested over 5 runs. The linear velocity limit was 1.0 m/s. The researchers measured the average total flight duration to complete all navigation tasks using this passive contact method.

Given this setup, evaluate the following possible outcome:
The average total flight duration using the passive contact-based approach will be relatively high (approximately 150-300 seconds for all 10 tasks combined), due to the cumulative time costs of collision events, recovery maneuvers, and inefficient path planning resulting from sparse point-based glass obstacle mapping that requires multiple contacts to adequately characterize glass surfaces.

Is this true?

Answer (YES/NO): YES